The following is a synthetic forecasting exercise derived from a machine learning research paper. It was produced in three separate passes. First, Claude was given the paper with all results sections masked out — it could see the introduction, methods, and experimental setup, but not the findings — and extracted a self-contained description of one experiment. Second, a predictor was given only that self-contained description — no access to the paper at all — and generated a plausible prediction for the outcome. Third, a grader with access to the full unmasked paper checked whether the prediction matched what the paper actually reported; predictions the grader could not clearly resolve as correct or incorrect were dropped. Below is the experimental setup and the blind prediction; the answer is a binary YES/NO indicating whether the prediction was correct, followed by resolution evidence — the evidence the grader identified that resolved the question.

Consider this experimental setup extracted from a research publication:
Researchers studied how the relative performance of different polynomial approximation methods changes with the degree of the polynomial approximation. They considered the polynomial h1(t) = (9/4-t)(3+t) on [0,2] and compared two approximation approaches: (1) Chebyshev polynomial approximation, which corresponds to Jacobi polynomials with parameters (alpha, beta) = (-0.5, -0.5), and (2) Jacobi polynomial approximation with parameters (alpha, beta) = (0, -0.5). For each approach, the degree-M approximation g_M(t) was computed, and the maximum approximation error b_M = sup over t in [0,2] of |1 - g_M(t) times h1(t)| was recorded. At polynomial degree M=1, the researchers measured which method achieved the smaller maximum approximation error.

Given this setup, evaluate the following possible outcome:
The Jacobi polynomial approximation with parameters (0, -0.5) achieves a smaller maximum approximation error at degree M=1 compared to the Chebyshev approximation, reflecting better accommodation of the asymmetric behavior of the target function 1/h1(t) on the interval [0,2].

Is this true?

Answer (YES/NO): YES